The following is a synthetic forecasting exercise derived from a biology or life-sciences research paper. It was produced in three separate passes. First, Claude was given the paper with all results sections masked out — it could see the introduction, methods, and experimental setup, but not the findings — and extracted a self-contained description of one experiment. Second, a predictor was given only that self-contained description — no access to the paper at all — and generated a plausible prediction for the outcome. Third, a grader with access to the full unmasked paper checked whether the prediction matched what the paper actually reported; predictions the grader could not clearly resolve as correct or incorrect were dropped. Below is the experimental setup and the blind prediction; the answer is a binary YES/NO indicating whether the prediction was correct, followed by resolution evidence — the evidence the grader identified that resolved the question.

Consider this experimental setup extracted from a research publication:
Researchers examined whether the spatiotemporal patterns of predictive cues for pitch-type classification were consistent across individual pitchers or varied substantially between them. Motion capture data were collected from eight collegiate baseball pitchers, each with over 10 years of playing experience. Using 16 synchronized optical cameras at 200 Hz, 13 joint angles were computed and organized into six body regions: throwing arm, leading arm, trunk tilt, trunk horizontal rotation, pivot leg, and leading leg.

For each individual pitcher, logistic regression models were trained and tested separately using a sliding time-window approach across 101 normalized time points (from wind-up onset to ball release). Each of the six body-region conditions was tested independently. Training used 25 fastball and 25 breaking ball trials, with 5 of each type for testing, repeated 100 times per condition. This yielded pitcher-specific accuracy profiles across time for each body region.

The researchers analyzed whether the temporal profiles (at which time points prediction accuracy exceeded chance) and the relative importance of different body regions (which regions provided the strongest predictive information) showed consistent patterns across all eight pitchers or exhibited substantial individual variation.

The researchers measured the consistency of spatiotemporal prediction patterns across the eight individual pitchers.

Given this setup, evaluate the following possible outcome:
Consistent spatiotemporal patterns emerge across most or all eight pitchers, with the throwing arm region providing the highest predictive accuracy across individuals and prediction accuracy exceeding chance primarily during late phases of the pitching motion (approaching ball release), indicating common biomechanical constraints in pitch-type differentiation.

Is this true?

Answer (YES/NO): NO